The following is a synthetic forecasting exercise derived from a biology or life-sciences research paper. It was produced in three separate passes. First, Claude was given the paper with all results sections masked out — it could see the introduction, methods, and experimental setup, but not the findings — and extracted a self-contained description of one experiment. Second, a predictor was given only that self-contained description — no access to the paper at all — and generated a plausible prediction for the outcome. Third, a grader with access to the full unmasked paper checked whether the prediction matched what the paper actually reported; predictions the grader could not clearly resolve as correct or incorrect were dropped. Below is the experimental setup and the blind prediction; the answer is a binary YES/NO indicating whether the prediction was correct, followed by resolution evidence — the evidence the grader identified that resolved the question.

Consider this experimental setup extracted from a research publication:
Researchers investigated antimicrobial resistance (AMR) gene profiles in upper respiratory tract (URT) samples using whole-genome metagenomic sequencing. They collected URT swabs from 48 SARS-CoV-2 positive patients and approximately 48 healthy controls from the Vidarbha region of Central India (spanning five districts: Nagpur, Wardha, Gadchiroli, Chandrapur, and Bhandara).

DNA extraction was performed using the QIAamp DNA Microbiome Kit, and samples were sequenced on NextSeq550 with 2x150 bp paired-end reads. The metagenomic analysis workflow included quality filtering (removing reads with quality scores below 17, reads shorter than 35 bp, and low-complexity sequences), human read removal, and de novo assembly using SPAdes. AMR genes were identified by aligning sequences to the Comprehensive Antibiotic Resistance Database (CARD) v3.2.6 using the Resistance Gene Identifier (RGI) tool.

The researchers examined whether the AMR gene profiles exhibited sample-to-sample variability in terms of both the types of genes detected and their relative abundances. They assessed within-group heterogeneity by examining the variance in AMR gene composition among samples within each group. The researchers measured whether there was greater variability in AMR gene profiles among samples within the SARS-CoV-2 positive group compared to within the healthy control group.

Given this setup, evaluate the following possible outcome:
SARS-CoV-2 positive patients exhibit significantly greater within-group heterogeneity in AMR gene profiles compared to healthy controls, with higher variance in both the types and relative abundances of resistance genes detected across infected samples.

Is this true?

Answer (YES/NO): YES